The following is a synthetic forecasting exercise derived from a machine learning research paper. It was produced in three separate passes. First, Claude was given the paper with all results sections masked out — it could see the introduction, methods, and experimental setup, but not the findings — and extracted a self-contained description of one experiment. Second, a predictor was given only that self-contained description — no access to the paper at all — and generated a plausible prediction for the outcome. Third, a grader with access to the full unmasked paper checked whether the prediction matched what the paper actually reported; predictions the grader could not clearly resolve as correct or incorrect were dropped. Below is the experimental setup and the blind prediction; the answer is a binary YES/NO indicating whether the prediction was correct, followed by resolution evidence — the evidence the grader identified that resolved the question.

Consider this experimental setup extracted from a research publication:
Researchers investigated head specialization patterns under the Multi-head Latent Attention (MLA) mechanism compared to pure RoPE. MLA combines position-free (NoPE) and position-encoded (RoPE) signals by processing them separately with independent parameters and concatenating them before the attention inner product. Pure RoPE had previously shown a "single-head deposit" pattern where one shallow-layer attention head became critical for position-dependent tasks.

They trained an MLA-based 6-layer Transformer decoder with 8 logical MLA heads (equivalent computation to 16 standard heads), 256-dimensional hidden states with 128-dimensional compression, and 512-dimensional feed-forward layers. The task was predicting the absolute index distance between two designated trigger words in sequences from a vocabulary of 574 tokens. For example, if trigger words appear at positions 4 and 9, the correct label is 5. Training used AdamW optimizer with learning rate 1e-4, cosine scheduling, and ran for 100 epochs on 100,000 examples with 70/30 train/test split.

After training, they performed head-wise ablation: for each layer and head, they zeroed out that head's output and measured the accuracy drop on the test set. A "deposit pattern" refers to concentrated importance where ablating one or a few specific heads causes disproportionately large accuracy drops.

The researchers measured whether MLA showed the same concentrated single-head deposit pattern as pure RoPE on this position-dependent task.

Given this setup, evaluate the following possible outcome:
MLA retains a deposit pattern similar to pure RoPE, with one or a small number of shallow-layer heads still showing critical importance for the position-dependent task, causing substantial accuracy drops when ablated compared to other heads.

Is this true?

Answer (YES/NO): NO